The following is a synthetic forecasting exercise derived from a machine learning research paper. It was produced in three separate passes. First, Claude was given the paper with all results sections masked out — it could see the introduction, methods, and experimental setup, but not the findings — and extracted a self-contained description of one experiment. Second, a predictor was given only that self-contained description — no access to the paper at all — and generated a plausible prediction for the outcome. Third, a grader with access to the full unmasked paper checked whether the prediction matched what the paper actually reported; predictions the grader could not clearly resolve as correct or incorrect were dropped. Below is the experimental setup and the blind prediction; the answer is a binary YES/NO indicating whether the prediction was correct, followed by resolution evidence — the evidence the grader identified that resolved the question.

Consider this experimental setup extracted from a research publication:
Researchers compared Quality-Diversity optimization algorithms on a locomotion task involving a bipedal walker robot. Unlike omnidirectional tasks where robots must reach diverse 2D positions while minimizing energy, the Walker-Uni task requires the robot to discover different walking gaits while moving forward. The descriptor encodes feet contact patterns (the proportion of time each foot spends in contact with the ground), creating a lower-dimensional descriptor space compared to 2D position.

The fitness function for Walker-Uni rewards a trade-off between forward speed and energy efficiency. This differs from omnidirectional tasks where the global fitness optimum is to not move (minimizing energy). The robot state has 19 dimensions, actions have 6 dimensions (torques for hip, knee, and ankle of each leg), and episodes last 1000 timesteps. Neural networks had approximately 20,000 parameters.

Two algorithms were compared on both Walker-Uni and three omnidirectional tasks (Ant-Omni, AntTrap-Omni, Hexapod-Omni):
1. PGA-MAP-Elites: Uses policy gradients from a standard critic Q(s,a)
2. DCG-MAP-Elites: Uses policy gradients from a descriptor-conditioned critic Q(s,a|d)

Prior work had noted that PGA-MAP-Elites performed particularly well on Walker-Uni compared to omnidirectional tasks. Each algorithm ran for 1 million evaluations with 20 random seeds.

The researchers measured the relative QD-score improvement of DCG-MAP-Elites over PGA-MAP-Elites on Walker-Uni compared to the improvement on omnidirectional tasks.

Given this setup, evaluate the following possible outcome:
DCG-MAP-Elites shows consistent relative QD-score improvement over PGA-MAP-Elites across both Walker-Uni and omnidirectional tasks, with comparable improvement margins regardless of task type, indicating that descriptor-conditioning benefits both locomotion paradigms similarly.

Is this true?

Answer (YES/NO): NO